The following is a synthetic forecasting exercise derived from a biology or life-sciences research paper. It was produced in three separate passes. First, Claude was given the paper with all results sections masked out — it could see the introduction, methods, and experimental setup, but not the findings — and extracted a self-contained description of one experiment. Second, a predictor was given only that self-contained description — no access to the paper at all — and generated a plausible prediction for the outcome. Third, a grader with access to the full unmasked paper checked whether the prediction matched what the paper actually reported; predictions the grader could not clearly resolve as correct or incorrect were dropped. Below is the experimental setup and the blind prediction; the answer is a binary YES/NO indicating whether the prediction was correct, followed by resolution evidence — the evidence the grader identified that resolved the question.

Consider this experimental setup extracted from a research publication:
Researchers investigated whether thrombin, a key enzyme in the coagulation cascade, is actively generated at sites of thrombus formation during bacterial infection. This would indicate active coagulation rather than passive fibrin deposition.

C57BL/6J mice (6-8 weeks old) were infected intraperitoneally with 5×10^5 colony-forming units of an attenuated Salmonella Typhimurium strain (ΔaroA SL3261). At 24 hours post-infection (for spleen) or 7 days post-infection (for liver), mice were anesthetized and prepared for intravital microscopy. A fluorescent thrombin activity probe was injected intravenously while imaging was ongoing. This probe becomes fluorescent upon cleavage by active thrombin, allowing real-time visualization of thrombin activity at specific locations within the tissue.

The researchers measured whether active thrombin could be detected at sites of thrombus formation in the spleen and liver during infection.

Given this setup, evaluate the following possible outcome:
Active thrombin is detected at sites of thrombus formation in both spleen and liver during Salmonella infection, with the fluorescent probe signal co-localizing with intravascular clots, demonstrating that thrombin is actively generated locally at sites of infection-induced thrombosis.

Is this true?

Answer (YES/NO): YES